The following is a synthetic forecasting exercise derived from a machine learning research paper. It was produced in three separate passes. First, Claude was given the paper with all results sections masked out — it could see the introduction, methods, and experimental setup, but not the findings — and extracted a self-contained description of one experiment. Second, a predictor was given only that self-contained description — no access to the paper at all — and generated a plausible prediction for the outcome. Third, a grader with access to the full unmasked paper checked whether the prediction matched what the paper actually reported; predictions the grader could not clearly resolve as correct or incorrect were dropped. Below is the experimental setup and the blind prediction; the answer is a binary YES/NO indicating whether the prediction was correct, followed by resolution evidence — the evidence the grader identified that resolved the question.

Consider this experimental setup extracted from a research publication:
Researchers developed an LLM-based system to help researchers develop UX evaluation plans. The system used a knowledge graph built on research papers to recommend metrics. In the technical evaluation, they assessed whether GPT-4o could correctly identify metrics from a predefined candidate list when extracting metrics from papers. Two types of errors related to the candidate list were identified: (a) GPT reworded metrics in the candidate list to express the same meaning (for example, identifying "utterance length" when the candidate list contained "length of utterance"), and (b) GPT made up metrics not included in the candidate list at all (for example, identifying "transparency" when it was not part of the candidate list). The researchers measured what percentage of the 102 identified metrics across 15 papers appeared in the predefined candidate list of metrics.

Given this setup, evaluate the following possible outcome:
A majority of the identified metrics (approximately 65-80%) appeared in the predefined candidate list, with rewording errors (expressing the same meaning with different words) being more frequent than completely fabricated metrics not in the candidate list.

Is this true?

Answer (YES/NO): NO